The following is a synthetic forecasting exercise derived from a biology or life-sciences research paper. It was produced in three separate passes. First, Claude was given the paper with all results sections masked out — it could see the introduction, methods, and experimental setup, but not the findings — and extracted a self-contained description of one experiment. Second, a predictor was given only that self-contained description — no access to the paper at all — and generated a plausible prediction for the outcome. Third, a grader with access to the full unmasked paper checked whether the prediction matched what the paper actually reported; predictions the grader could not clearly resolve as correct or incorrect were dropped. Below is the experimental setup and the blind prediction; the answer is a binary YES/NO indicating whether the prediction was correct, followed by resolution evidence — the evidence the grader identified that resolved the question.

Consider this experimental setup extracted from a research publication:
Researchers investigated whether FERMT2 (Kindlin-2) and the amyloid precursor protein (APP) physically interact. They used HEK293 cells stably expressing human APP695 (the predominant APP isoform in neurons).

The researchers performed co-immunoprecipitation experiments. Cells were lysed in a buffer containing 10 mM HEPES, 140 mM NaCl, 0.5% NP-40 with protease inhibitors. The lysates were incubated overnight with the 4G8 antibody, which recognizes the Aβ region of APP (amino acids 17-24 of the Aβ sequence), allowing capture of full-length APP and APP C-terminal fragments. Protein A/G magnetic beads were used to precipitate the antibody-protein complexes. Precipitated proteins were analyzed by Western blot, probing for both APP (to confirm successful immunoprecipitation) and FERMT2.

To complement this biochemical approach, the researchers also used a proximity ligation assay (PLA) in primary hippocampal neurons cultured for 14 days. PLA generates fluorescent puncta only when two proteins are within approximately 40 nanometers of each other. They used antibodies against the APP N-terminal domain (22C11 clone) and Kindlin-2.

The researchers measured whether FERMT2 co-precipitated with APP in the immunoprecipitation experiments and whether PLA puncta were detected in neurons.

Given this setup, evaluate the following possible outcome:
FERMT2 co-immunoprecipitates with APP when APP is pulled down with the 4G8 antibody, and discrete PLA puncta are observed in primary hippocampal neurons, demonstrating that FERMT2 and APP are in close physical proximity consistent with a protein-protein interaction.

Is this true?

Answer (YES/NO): YES